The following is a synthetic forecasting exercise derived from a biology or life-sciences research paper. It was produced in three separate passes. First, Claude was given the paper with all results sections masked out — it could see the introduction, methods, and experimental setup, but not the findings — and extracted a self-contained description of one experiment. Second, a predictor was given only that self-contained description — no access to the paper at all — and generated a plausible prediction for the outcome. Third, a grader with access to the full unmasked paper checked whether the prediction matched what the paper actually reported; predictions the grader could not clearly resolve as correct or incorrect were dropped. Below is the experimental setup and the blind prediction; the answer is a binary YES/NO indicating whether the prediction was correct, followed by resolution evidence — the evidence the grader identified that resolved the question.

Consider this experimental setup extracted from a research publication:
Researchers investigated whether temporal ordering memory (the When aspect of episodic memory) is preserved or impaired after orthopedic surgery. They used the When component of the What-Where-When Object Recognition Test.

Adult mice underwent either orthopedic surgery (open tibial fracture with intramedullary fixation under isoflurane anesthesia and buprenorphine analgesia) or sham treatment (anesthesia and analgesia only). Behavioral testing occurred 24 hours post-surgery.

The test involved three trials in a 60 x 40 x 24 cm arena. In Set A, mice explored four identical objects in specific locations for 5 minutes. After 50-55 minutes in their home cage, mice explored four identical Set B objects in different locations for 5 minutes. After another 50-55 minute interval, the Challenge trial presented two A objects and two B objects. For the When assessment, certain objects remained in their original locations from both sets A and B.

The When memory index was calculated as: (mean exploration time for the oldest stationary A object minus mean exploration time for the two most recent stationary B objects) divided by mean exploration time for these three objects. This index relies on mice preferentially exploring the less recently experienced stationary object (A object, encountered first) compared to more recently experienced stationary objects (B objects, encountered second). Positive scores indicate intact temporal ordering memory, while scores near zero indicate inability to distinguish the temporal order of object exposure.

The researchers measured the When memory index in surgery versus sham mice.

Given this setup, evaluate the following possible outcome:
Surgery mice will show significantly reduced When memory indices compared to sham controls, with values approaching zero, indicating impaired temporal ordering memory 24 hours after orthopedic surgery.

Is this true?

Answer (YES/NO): NO